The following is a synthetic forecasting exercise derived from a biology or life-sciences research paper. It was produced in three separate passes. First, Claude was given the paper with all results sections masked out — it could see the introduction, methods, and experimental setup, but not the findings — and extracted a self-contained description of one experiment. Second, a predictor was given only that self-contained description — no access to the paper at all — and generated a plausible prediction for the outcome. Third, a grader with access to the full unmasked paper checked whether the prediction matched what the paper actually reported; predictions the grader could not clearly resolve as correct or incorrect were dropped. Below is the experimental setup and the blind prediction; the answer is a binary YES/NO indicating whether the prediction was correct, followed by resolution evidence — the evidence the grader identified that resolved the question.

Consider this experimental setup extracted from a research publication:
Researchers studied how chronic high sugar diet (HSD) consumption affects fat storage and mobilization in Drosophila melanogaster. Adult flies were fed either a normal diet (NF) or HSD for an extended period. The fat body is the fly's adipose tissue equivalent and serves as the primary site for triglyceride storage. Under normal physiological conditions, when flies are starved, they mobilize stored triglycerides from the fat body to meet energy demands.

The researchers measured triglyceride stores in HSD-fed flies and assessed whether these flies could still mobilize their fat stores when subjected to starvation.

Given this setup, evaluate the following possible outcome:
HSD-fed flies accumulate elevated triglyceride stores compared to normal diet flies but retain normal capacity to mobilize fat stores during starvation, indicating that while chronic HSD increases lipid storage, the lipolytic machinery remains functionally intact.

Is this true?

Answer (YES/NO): YES